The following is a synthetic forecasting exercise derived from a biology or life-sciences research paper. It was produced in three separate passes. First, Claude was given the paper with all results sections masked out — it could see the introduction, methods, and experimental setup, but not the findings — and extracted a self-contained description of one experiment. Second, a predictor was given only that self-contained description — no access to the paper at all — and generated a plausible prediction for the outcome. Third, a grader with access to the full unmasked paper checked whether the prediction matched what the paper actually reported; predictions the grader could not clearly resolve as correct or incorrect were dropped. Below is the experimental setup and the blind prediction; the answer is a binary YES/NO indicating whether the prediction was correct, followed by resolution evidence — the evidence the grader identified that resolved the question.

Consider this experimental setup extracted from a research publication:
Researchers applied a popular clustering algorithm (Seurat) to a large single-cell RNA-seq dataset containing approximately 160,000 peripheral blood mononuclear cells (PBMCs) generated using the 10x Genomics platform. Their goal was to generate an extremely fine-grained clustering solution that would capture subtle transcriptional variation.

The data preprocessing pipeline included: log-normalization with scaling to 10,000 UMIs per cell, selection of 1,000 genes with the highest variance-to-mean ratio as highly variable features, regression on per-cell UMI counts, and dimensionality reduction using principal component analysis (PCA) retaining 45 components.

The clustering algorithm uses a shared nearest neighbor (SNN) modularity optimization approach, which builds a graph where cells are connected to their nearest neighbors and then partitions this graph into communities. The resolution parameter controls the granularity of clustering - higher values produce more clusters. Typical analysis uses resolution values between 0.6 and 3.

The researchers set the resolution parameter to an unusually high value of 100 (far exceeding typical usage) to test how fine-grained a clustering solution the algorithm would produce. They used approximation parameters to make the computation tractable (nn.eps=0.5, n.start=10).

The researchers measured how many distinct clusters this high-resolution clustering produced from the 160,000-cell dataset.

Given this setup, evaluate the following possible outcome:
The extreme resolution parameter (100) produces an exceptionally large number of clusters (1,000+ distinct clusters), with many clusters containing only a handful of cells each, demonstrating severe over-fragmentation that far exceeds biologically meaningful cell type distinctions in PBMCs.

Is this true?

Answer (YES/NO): NO